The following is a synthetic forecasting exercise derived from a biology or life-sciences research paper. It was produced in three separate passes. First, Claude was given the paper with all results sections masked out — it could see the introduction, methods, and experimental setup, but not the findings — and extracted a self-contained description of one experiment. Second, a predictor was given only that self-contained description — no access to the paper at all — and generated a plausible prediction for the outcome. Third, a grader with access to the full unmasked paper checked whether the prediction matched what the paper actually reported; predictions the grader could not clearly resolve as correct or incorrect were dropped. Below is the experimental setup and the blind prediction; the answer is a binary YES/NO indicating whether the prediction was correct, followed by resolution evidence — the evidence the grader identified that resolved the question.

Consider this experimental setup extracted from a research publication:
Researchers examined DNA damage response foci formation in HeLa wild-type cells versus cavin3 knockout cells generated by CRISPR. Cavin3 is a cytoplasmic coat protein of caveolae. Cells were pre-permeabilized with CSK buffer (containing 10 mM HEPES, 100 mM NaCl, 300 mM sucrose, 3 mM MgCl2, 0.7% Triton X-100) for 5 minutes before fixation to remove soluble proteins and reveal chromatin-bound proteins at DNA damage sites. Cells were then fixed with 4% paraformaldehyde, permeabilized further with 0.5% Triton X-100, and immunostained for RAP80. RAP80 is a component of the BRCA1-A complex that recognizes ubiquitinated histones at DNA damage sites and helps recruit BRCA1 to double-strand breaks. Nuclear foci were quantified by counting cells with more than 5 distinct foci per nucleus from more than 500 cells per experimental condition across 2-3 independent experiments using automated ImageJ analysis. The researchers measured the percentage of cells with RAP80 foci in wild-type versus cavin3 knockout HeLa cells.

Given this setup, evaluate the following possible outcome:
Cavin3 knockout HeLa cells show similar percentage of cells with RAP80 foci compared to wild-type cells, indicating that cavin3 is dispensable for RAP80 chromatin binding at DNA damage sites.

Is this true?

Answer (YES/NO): NO